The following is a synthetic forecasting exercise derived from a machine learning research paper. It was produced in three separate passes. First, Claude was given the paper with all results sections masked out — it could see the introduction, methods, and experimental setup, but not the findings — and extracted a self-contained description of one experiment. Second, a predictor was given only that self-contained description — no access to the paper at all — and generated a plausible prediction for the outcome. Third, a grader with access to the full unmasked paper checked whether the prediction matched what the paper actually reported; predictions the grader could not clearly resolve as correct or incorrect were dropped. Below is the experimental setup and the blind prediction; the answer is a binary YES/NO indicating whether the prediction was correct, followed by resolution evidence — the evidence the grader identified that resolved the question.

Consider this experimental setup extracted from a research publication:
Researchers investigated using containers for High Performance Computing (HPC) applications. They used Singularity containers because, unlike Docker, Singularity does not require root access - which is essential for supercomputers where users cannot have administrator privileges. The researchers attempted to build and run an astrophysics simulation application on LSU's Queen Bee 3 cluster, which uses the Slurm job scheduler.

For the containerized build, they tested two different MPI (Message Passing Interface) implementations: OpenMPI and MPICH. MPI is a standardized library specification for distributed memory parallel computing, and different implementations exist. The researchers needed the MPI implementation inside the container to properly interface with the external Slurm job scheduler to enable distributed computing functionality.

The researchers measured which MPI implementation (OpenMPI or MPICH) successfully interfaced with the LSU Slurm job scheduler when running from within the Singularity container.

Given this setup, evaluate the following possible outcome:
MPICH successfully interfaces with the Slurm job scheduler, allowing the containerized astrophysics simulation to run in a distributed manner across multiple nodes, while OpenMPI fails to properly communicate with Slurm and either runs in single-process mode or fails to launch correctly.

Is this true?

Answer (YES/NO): YES